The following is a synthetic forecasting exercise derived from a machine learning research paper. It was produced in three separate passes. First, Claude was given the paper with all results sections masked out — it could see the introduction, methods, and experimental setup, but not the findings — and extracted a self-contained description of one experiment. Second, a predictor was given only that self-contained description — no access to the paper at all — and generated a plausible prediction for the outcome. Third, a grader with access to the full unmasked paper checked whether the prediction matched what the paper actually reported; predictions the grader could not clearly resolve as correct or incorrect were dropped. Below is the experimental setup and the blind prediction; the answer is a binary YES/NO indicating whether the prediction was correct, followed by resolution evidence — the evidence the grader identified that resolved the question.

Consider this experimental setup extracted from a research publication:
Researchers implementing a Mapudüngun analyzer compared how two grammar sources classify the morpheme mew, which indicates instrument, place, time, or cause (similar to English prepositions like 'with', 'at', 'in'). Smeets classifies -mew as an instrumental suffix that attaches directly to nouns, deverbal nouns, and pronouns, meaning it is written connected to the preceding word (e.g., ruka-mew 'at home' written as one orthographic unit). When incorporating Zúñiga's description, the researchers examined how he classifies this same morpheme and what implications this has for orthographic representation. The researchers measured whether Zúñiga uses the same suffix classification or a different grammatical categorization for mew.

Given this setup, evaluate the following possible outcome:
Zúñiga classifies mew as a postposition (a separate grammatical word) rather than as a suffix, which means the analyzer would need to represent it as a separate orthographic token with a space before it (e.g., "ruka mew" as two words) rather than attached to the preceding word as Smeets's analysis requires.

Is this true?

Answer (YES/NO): YES